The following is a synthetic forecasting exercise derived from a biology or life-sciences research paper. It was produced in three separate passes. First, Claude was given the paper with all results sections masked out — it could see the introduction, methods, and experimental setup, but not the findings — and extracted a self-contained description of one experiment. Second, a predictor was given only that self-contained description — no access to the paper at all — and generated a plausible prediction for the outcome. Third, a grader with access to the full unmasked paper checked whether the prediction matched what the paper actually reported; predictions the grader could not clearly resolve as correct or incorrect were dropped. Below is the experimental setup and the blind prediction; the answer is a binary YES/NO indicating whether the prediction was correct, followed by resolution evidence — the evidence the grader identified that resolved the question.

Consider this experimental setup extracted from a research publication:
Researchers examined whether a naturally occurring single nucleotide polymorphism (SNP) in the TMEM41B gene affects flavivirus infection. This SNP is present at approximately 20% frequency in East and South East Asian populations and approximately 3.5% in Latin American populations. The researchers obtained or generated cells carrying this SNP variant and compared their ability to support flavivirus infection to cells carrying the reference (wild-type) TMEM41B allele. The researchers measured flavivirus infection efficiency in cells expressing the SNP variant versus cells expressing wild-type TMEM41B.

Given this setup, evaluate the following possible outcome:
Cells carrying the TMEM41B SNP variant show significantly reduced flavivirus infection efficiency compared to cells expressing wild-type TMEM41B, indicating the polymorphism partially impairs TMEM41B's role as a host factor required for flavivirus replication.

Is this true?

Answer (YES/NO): YES